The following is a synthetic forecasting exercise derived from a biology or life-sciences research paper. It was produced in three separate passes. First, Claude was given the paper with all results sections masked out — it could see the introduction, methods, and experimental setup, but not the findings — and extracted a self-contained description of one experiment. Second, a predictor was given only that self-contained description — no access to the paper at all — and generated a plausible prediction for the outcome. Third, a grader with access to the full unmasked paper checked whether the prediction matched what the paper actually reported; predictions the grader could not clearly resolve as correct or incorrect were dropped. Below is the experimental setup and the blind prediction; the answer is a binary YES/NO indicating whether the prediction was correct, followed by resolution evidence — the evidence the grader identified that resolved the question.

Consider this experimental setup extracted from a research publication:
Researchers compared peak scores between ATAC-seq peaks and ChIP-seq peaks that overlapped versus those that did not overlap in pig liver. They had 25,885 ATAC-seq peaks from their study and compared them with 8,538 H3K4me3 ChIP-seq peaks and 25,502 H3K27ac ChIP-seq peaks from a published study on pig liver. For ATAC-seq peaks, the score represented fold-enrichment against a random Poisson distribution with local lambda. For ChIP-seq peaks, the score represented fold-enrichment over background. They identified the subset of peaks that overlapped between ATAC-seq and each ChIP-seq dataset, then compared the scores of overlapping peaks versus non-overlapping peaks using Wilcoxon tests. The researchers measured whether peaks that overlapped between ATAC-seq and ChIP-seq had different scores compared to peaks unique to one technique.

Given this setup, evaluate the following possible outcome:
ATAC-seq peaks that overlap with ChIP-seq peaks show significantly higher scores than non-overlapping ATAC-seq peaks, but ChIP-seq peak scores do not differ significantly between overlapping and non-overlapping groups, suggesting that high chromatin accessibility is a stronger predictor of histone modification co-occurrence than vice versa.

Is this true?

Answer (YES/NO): NO